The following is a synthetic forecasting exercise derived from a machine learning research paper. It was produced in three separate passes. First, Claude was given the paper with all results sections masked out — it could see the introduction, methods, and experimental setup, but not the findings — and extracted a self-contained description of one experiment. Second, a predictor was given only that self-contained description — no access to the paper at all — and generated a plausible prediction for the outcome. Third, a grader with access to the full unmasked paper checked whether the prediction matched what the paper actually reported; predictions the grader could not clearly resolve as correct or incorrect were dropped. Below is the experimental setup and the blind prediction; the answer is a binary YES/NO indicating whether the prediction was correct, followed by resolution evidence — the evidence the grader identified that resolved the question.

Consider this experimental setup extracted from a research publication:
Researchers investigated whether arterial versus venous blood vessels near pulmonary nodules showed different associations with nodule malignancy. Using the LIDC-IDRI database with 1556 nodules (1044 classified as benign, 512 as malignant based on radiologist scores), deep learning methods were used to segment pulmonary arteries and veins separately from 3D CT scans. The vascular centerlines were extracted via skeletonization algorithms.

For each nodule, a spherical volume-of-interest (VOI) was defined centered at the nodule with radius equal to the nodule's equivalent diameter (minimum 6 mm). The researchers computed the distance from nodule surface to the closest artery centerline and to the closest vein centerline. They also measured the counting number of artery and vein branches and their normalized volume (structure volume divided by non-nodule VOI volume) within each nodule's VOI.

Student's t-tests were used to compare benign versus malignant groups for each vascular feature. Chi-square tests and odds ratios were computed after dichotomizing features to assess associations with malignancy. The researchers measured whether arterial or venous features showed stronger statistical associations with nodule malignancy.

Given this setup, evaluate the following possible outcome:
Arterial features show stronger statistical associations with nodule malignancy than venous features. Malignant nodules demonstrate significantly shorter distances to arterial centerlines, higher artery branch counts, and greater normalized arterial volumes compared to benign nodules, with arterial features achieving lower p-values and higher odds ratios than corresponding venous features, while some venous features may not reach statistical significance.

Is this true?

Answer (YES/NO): NO